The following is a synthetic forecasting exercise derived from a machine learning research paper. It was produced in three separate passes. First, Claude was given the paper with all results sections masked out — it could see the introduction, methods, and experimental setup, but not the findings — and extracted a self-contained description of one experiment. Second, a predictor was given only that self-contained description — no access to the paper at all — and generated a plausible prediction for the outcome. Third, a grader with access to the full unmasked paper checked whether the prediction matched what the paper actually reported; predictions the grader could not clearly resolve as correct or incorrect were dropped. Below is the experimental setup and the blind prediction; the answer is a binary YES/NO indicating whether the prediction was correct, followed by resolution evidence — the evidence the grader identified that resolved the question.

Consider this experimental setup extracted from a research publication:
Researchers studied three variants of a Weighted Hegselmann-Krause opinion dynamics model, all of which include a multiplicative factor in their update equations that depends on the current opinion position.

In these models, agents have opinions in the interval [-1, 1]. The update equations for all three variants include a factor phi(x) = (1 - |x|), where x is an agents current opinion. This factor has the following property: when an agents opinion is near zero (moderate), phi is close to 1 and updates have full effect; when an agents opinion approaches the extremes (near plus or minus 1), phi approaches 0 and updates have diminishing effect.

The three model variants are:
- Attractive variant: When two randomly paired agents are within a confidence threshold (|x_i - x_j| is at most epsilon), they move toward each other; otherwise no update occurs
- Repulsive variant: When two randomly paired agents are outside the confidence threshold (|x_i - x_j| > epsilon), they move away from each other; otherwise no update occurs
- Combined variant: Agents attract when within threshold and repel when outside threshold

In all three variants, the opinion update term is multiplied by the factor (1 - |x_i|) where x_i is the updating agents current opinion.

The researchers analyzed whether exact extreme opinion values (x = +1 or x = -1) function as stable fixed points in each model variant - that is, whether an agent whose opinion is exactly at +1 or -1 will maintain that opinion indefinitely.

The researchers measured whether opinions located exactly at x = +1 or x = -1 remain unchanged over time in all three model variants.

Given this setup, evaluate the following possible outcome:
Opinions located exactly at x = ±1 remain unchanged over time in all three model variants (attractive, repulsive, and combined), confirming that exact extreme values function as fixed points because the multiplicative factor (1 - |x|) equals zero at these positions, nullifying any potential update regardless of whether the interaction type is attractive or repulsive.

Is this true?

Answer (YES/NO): YES